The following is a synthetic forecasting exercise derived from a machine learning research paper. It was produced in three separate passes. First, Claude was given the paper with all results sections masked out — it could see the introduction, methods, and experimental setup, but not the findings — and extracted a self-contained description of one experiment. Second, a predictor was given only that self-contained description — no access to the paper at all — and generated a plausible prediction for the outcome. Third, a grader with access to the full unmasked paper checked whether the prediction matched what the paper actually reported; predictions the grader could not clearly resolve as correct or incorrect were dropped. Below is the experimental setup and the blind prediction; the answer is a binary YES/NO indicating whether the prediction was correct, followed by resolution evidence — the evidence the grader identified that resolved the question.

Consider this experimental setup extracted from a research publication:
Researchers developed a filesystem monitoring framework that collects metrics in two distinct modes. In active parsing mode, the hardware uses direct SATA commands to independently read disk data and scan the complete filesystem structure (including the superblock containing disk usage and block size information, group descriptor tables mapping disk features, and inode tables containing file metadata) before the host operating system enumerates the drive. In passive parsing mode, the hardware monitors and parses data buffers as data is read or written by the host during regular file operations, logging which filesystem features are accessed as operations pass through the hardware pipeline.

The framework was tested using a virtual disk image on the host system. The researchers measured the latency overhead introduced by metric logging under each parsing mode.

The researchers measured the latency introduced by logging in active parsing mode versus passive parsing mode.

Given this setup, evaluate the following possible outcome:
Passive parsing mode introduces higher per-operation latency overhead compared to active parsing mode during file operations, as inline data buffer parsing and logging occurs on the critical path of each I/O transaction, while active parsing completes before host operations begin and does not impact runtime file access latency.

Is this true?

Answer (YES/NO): NO